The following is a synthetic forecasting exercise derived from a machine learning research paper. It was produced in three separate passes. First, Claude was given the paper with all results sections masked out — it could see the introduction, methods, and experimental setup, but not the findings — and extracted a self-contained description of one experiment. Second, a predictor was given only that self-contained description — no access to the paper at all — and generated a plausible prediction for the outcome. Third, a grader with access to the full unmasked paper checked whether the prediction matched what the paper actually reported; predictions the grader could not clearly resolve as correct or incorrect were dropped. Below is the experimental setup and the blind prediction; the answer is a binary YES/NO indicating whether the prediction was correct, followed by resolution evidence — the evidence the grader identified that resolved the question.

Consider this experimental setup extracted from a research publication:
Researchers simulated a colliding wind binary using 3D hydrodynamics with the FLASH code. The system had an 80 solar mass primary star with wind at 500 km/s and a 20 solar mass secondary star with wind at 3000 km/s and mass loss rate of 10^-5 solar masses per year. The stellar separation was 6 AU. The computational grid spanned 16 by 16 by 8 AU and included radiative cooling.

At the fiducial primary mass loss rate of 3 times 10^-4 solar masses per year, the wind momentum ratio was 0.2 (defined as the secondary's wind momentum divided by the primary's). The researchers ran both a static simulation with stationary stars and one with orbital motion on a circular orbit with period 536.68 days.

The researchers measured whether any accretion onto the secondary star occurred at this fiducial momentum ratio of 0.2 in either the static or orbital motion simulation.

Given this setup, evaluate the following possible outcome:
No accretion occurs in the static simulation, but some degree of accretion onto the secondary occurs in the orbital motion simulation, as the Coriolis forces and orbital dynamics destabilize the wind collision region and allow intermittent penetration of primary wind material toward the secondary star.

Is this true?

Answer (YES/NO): NO